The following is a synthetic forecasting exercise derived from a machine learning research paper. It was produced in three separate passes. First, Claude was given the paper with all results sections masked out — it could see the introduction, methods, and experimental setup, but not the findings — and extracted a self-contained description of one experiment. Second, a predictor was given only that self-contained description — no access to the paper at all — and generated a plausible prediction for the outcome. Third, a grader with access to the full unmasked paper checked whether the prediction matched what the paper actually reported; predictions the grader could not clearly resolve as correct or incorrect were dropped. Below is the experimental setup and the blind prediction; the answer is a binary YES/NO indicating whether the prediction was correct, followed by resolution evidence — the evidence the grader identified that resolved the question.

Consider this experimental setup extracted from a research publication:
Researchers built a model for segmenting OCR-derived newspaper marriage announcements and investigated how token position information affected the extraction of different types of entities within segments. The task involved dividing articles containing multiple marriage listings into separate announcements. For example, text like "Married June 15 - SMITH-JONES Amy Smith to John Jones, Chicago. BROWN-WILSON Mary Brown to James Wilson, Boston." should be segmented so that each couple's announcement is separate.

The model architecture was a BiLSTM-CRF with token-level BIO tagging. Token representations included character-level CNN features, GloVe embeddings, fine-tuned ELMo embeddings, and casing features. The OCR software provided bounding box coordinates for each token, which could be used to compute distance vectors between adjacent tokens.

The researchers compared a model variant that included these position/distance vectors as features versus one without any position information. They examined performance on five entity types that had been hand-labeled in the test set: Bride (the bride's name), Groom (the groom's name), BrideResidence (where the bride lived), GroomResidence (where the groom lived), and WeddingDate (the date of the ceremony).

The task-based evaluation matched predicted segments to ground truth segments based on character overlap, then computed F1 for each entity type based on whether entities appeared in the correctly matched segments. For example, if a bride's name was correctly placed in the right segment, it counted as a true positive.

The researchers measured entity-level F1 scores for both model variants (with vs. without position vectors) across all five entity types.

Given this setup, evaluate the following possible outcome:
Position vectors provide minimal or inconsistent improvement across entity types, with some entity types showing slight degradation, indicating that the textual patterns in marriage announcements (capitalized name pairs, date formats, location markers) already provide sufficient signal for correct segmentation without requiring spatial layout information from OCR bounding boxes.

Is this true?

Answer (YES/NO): NO